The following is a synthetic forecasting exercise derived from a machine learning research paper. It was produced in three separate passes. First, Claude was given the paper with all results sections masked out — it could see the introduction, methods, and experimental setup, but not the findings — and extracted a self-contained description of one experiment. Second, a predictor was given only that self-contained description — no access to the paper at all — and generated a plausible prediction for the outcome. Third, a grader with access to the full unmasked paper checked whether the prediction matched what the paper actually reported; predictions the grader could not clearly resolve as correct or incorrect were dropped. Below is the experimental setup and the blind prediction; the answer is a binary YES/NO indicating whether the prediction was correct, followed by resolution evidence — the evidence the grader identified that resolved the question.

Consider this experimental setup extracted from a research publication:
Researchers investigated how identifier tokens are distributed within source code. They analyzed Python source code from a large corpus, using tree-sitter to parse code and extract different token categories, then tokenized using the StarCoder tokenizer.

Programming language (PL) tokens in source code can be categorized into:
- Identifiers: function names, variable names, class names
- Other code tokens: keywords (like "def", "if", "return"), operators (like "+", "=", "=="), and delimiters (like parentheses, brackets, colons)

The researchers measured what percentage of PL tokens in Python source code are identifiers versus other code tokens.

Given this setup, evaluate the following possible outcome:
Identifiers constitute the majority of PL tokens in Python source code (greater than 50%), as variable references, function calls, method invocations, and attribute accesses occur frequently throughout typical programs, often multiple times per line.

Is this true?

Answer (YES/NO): YES